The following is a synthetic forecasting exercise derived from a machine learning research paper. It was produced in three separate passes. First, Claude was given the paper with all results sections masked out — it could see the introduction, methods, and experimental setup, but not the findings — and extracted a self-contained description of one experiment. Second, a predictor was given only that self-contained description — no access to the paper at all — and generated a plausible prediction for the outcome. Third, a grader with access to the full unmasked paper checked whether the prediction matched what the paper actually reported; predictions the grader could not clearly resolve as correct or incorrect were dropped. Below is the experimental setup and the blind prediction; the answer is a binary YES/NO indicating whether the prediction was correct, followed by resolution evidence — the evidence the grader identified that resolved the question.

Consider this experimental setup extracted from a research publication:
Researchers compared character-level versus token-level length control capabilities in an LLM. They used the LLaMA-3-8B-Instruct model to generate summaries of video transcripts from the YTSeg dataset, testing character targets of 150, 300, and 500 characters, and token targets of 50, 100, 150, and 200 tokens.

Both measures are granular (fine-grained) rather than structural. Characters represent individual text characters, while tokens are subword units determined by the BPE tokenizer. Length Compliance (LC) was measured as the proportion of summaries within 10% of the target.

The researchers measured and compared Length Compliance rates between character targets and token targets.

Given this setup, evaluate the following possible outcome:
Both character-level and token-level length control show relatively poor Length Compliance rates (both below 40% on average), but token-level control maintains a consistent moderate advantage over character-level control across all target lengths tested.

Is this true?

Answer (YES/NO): NO